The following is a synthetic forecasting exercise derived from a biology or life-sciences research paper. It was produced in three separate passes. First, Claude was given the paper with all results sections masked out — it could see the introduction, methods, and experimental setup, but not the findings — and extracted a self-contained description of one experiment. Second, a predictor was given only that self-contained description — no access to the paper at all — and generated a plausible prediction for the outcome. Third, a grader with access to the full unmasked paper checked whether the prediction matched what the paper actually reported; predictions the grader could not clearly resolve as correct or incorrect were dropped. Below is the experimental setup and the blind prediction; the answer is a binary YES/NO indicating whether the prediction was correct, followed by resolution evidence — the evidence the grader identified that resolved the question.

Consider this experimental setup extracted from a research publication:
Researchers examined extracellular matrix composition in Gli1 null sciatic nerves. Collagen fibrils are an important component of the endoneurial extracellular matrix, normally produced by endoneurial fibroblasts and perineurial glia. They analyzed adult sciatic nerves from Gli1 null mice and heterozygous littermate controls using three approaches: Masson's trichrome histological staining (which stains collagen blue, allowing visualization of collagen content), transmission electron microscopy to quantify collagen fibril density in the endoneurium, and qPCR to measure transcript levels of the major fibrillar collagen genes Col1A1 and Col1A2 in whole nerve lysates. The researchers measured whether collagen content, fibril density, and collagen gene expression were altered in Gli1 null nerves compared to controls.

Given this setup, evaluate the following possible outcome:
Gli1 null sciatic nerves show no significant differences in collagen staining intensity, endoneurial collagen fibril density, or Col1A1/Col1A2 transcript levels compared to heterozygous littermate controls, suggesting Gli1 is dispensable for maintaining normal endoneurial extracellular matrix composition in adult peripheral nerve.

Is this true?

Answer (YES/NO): NO